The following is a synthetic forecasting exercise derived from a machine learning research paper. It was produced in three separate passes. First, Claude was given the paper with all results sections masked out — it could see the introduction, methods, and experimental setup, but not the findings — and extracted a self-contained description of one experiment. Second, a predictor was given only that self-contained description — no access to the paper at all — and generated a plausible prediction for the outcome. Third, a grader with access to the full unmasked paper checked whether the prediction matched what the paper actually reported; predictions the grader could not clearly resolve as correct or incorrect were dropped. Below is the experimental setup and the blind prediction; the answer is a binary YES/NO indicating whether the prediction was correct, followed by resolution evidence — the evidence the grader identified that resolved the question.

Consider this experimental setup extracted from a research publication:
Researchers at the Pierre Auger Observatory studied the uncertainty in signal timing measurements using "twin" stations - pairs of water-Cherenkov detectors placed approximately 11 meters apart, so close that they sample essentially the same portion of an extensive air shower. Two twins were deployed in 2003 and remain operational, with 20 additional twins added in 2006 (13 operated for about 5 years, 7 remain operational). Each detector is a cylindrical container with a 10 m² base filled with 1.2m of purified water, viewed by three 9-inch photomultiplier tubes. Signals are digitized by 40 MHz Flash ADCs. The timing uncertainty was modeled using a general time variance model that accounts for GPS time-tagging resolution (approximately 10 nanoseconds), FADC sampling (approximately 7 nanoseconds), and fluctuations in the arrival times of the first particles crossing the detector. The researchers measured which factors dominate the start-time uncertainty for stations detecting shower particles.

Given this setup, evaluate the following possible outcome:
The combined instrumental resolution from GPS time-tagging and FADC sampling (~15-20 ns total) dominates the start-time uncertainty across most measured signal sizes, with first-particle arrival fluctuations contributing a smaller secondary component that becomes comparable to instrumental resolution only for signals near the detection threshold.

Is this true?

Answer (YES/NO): NO